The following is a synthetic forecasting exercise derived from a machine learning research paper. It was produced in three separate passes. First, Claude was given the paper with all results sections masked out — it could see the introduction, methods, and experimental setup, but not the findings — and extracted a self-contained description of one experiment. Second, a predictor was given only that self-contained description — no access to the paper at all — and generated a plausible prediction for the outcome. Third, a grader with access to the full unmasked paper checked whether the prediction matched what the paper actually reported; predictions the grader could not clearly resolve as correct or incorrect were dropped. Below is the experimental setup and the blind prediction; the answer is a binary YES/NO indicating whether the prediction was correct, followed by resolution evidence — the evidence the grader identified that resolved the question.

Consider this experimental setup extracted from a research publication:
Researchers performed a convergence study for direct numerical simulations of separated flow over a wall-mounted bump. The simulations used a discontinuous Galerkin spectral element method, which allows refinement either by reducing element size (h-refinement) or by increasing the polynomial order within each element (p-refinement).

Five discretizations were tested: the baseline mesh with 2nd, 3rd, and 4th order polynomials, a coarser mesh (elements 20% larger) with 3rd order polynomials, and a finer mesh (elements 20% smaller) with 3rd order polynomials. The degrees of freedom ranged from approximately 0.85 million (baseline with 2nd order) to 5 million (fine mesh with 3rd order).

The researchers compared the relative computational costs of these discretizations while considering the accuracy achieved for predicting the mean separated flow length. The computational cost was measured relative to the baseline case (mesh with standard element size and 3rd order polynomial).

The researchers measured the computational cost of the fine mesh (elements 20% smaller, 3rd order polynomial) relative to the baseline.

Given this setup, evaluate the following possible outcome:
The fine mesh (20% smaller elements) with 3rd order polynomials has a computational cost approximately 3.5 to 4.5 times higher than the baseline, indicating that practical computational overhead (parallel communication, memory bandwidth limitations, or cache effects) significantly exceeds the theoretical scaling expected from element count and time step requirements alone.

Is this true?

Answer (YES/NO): NO